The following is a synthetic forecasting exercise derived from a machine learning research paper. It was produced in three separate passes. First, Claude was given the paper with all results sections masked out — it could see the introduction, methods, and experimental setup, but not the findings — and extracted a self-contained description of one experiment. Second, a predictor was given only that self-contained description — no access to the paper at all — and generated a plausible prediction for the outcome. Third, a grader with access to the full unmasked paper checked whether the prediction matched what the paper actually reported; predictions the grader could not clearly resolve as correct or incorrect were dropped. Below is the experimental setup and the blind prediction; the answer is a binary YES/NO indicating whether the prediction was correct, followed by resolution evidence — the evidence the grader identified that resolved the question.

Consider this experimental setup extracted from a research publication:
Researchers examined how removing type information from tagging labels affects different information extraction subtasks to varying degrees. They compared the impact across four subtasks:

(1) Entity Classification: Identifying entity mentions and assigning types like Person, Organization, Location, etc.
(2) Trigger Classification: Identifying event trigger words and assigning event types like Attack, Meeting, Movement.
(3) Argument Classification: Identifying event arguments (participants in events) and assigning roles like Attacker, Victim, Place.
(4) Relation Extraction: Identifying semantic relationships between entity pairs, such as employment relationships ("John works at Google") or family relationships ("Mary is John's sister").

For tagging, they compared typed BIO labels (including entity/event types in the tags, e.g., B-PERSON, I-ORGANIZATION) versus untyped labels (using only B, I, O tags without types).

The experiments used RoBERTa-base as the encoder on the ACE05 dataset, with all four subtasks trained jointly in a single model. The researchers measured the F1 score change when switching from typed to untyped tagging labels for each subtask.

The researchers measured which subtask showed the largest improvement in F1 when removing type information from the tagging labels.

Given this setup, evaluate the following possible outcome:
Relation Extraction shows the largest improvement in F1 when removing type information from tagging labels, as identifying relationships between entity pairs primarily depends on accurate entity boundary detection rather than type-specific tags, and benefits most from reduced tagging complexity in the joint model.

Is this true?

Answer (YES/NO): YES